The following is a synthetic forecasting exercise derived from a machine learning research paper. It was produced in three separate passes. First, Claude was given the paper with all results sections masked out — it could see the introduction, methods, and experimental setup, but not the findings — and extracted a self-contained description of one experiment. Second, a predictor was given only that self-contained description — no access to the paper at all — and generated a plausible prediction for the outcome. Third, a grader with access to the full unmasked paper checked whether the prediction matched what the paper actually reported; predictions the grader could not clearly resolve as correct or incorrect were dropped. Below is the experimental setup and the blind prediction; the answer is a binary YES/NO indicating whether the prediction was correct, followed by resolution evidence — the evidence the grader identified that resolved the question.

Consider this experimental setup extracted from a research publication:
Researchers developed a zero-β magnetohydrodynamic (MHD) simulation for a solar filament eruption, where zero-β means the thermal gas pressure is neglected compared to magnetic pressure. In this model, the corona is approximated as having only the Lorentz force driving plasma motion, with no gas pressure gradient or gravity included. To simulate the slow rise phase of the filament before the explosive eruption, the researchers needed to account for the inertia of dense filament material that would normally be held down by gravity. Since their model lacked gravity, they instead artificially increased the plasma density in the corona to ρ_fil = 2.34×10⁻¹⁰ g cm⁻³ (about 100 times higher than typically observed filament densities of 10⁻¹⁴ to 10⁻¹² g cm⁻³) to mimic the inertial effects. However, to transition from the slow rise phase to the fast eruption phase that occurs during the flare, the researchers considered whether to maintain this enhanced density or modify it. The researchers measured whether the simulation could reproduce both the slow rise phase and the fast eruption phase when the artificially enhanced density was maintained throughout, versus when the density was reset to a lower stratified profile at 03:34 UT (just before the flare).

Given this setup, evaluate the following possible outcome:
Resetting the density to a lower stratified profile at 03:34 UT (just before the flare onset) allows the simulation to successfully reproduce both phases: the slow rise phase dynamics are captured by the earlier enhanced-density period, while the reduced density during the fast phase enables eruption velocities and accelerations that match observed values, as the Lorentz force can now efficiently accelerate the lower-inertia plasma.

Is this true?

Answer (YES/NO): NO